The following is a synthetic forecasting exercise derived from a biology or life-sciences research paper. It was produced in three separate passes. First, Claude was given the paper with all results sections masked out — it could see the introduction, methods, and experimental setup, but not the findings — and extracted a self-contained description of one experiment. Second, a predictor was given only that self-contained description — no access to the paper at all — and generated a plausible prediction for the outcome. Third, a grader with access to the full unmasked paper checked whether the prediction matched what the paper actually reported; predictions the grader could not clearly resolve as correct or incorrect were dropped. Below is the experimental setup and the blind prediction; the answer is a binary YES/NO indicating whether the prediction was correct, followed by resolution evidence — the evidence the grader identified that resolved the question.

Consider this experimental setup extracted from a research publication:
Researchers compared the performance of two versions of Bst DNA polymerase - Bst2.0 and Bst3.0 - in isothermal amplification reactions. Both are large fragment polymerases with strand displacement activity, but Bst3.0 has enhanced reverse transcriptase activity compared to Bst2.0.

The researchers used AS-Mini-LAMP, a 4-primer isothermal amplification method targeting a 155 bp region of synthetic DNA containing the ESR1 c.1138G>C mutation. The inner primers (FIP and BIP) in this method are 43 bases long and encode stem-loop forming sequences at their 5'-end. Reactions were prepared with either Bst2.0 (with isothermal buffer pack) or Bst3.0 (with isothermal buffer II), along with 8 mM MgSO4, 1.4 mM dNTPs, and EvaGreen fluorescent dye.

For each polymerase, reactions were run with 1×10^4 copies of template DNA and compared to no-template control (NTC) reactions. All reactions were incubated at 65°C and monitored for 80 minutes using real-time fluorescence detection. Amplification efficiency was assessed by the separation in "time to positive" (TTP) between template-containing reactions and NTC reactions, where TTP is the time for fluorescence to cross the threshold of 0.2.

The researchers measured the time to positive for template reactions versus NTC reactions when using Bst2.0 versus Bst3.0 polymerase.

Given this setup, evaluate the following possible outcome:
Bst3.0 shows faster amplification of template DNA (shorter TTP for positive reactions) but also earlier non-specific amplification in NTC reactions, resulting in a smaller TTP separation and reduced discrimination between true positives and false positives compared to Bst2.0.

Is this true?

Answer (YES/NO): YES